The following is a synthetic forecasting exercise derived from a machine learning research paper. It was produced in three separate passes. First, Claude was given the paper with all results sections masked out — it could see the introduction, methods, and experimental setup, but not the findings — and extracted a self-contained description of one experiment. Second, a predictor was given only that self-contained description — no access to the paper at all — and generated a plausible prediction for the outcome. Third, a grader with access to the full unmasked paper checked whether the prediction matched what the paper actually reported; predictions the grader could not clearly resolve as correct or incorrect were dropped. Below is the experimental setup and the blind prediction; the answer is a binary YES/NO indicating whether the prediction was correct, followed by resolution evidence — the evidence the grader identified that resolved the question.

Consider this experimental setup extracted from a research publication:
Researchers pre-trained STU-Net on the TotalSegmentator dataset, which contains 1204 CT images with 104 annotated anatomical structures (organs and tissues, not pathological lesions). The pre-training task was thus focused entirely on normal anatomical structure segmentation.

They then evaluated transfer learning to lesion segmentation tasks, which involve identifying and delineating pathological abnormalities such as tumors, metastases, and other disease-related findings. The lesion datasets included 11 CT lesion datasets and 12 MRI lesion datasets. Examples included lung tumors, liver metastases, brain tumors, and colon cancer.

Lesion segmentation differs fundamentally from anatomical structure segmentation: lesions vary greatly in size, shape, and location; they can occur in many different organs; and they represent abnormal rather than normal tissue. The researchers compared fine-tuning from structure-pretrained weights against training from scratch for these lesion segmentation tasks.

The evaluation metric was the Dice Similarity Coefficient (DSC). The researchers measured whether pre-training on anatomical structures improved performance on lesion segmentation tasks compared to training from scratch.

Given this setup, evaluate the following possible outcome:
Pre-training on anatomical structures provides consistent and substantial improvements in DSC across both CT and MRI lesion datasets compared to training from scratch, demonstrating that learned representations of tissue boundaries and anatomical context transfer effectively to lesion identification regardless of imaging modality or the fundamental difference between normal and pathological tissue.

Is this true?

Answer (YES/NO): NO